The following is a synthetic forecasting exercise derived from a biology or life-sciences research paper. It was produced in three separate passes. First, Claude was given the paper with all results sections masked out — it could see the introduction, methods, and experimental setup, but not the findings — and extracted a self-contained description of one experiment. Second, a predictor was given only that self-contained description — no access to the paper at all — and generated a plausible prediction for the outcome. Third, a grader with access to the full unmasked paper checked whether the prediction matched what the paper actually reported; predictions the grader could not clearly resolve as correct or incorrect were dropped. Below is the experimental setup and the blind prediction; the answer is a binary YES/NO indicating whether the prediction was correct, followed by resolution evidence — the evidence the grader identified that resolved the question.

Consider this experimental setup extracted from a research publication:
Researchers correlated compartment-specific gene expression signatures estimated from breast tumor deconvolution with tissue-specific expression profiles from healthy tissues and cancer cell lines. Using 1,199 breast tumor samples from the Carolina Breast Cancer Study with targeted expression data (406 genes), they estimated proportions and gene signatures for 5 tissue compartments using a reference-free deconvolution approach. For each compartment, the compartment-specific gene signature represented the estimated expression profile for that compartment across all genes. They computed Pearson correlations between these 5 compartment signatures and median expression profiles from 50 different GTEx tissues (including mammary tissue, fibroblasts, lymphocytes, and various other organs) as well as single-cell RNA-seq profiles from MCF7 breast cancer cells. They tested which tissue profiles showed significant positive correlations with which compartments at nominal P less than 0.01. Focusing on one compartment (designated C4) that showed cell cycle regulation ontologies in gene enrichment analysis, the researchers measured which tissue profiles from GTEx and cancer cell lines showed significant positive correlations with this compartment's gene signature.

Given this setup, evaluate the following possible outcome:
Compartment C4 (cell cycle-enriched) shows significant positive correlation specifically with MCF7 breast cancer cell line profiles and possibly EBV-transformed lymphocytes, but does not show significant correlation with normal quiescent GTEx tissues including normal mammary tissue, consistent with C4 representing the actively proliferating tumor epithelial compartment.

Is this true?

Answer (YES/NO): NO